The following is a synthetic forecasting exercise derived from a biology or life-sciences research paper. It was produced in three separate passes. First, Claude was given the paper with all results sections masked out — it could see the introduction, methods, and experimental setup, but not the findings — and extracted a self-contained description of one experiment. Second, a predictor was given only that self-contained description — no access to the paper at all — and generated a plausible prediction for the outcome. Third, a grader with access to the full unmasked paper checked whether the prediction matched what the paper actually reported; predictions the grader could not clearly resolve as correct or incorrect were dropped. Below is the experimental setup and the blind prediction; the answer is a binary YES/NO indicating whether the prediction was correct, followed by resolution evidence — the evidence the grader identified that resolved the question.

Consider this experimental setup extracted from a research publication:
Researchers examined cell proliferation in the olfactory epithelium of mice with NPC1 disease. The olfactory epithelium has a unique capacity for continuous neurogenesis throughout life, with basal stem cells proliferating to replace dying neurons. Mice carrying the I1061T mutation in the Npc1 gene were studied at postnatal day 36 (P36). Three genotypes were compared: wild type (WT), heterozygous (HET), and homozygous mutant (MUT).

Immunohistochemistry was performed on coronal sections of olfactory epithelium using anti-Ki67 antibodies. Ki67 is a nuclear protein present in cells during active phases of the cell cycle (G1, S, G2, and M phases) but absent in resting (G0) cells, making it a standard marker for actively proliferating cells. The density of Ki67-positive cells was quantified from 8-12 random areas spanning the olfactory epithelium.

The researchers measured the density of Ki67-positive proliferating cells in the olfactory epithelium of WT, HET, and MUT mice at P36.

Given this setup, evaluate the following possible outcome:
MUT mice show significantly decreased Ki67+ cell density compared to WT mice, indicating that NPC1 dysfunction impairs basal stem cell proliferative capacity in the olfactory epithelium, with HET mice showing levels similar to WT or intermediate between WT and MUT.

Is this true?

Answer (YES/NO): NO